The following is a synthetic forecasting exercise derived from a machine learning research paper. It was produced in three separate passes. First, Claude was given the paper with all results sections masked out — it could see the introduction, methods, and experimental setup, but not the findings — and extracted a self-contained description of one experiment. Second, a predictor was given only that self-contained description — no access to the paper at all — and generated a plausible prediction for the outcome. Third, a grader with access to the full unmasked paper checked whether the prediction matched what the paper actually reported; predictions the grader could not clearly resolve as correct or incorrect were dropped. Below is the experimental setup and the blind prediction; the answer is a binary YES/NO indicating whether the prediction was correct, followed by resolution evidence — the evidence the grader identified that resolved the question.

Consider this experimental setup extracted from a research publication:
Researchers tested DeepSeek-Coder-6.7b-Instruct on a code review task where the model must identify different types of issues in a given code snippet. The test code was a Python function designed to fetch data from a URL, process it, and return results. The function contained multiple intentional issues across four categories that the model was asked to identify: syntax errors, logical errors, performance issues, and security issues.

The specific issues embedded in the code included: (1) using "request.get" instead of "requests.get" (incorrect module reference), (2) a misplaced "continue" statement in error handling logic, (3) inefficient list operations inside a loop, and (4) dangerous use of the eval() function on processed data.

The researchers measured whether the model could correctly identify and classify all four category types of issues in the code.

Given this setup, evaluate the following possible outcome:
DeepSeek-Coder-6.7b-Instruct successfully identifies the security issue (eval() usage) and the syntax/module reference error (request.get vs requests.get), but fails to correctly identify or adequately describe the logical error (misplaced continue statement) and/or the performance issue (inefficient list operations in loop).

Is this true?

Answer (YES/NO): NO